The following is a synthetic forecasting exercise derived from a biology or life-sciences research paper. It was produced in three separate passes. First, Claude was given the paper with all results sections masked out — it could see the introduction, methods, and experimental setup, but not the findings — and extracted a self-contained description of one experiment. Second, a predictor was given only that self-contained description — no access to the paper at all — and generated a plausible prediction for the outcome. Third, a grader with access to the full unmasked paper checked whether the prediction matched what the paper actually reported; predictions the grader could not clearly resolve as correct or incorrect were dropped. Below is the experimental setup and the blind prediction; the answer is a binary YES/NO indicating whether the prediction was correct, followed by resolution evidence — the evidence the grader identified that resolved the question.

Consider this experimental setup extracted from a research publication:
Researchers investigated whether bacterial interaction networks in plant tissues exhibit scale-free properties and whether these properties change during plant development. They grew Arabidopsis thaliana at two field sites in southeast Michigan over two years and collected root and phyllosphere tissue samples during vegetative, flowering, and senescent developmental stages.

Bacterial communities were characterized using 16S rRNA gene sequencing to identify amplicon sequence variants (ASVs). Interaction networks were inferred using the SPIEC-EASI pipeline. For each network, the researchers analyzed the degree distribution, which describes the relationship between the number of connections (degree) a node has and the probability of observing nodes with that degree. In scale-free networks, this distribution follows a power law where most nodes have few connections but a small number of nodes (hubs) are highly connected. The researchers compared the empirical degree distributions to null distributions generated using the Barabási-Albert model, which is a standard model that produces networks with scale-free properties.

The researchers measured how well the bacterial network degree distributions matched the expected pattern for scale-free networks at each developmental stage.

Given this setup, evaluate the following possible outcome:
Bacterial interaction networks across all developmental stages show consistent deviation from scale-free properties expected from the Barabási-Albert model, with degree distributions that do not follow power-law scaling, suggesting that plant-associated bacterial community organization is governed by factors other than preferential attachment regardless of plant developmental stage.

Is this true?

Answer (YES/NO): NO